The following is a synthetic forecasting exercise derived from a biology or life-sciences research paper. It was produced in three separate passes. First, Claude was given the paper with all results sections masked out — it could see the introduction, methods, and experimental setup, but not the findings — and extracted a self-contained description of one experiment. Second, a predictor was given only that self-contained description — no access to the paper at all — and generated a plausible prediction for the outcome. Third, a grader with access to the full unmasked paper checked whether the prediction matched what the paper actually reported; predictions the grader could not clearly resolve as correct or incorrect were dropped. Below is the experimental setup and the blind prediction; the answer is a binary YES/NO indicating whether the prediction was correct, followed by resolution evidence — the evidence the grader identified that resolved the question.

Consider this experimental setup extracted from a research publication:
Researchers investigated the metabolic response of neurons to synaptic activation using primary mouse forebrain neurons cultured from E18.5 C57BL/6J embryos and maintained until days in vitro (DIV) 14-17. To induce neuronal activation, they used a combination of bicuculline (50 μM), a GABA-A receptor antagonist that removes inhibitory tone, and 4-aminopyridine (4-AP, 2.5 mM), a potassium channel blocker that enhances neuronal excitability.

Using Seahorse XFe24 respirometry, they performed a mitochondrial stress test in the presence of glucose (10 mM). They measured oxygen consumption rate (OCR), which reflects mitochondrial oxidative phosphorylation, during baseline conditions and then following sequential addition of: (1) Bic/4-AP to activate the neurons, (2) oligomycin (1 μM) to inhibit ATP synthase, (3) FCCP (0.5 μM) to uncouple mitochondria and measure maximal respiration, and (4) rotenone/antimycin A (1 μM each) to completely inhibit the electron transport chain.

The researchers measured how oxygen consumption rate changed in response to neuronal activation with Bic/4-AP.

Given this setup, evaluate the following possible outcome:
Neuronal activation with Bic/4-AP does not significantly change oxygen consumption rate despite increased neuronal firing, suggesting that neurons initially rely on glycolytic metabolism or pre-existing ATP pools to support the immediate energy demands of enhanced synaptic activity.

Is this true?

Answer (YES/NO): NO